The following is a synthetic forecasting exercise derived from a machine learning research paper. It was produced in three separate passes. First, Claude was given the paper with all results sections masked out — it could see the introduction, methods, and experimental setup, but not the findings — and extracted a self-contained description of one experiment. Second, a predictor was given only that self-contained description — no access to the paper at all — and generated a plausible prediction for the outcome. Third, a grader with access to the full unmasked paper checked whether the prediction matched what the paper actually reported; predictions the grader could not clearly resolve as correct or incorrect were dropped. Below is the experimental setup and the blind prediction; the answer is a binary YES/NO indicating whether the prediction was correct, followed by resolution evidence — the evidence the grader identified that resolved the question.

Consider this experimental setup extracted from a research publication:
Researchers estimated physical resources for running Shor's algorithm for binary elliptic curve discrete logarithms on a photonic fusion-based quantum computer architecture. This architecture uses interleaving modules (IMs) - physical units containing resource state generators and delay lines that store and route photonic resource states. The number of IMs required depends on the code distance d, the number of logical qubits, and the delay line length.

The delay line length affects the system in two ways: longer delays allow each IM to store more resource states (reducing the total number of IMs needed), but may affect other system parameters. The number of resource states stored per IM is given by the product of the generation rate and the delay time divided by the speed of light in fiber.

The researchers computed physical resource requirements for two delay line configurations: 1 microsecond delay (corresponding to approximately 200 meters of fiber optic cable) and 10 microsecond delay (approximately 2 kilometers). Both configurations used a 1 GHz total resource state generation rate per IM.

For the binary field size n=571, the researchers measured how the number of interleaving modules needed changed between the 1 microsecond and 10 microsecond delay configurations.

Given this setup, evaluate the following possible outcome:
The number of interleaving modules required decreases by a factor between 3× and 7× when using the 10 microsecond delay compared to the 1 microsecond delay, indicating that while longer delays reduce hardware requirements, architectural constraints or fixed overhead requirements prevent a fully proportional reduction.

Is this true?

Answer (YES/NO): NO